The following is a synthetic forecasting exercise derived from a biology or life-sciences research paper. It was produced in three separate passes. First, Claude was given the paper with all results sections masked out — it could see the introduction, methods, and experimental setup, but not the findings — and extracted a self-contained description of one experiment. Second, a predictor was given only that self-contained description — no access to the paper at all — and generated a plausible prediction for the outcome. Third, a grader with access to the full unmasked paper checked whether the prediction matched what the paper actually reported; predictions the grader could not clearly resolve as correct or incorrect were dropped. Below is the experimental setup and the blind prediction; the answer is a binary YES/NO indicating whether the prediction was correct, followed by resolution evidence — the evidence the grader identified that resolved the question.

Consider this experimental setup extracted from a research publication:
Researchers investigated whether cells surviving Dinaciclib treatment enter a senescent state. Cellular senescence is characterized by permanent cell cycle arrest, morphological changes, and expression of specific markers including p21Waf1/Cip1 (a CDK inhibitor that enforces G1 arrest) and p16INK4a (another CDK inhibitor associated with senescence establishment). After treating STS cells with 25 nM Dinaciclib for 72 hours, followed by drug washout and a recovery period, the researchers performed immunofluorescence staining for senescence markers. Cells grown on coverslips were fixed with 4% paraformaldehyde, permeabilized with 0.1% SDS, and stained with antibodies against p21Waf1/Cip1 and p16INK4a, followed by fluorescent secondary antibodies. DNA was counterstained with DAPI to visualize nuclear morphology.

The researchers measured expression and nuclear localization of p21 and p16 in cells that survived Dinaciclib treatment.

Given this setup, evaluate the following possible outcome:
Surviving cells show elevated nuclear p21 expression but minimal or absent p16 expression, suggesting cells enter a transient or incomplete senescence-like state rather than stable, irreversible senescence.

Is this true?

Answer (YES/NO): NO